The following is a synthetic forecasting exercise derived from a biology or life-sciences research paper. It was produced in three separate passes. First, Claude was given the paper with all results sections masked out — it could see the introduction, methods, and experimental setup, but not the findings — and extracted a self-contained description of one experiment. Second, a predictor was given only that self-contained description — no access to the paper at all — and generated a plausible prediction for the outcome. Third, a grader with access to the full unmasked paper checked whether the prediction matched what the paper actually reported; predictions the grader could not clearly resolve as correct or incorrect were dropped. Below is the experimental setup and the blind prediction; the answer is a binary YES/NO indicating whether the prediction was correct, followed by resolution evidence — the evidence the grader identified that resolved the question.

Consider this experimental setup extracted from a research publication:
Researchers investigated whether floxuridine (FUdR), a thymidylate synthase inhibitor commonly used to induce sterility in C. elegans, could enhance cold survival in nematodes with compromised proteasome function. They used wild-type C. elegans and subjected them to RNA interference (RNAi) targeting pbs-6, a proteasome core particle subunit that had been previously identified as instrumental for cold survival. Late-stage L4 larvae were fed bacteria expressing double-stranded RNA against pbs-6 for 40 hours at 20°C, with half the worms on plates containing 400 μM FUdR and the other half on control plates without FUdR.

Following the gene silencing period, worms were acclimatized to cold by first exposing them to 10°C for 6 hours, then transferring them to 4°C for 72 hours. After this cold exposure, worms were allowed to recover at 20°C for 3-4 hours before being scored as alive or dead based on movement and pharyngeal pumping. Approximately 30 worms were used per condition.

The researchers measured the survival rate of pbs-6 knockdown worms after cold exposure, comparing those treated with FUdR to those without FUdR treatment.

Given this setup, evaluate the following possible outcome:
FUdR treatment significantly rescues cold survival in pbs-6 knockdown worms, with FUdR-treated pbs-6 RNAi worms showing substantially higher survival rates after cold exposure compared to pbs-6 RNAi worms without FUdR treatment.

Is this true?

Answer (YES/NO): YES